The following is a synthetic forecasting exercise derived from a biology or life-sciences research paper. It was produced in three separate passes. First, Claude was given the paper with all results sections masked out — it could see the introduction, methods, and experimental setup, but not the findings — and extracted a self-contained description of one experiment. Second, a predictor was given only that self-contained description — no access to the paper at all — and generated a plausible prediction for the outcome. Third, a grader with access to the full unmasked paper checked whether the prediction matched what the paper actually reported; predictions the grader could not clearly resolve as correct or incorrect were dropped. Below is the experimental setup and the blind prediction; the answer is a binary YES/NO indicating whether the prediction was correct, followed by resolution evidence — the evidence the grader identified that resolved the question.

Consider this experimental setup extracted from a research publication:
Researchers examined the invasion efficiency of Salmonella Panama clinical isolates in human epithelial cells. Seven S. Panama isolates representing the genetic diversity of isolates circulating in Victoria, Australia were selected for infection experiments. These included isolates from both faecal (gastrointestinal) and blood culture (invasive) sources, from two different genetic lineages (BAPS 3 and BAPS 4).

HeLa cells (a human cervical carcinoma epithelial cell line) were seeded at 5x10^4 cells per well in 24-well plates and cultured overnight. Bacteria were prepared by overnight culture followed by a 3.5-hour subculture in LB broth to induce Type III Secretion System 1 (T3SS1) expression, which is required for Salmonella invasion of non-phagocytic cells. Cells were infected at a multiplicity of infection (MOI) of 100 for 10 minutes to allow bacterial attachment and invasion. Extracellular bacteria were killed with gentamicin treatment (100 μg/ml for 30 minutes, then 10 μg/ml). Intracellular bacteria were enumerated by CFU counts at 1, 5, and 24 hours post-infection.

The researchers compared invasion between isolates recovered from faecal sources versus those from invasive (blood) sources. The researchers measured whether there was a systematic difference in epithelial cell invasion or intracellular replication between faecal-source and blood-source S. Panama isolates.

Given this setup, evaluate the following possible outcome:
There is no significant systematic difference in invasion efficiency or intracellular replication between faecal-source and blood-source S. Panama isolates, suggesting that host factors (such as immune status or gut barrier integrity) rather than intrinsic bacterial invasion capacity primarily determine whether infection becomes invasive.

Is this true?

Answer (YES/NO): YES